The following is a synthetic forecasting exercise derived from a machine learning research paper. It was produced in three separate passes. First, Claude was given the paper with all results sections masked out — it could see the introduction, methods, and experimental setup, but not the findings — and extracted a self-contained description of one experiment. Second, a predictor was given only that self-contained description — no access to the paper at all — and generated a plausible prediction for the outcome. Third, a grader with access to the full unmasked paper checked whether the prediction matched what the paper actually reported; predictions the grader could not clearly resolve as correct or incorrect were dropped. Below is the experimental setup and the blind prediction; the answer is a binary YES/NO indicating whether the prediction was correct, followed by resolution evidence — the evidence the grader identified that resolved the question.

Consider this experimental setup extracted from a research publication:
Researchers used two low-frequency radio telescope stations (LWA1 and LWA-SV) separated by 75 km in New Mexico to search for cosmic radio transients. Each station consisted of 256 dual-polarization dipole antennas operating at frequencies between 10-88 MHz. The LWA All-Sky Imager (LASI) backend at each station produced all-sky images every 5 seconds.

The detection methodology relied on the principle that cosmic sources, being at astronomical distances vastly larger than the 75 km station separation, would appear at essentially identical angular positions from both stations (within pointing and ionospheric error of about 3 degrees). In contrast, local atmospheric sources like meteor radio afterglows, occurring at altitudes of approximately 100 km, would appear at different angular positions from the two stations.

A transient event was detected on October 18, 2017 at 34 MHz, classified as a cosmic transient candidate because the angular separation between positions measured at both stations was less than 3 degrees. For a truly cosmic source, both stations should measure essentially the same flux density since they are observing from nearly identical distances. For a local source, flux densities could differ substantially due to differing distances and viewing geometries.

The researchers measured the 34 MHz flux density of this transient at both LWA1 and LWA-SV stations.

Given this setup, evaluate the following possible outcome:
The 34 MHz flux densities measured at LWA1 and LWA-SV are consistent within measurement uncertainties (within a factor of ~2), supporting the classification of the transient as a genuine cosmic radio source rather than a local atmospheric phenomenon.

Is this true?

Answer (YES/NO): YES